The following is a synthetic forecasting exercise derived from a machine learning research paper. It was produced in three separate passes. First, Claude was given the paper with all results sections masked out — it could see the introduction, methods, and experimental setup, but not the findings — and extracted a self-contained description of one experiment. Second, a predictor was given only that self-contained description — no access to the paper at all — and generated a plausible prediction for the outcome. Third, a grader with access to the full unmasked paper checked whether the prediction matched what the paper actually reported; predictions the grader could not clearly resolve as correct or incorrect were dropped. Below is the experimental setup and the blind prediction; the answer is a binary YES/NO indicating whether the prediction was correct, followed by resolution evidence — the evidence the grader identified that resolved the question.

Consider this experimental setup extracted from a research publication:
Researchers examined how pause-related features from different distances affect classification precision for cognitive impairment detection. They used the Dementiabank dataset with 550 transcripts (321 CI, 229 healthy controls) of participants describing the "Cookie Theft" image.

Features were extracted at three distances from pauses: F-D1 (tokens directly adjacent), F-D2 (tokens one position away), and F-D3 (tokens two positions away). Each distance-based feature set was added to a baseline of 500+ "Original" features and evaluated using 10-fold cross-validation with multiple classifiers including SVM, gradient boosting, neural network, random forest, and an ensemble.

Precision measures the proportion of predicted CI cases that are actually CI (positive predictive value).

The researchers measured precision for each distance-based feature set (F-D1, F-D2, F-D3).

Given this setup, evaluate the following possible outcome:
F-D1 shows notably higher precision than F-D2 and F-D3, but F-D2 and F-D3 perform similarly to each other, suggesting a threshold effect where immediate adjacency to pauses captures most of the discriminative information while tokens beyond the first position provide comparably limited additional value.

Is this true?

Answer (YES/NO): NO